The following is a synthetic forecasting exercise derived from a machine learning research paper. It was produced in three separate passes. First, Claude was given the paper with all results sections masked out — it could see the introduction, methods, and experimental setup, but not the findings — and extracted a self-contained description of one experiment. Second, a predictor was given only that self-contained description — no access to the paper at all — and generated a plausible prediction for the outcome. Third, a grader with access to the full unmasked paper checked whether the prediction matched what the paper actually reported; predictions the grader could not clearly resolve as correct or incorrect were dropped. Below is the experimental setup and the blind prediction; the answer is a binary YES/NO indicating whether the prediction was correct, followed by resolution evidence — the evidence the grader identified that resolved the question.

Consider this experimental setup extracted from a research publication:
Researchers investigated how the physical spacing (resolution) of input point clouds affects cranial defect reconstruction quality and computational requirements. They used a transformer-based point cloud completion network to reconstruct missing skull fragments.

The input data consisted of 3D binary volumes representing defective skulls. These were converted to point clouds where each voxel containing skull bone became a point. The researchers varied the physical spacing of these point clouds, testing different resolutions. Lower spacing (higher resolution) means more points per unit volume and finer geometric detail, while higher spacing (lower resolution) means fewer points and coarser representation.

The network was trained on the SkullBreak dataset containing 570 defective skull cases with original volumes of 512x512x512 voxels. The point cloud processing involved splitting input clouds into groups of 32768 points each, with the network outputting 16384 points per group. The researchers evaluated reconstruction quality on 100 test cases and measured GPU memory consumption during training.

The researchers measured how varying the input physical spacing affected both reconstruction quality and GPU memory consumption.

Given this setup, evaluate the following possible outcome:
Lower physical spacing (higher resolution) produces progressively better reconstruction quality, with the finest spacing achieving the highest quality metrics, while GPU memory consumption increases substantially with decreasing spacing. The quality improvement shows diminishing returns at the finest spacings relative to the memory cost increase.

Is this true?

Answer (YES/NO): NO